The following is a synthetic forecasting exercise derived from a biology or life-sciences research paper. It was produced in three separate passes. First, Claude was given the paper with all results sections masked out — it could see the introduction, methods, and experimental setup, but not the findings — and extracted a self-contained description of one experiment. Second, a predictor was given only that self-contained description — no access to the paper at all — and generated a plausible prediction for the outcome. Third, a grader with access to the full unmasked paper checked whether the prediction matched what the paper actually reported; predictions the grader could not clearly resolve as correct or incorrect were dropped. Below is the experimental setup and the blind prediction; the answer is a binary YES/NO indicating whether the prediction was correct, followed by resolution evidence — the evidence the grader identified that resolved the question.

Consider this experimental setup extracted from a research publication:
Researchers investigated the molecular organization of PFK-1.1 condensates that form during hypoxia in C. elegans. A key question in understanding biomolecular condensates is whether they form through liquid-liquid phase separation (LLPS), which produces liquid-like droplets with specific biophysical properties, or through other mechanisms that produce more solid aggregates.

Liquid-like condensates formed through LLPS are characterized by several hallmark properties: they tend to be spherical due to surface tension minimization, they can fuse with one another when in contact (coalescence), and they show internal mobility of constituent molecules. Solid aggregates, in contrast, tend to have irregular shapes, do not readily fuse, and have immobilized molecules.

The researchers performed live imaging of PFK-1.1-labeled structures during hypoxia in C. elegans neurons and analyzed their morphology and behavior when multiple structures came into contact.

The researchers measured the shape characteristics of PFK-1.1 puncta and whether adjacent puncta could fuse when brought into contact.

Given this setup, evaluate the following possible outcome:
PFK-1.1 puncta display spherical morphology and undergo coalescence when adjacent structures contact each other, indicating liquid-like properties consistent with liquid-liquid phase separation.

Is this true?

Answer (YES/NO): YES